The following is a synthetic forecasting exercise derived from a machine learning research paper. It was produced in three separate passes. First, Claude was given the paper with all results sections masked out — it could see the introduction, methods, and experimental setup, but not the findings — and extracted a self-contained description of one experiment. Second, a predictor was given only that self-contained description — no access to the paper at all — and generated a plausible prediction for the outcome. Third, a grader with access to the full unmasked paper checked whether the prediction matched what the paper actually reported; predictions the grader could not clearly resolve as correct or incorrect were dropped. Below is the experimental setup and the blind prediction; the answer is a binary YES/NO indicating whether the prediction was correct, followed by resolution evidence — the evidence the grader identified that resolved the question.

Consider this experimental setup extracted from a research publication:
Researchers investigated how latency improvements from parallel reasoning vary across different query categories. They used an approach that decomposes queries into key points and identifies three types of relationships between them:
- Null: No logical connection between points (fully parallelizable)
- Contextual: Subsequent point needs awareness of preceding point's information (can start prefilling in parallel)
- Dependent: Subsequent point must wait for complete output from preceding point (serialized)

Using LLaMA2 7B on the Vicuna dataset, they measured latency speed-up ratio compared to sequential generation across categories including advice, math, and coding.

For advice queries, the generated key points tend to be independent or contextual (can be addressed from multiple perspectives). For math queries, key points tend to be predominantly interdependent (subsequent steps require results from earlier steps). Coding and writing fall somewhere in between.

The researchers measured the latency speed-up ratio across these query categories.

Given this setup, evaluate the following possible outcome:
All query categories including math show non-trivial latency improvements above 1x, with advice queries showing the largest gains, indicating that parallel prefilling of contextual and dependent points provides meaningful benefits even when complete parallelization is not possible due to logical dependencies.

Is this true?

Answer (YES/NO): YES